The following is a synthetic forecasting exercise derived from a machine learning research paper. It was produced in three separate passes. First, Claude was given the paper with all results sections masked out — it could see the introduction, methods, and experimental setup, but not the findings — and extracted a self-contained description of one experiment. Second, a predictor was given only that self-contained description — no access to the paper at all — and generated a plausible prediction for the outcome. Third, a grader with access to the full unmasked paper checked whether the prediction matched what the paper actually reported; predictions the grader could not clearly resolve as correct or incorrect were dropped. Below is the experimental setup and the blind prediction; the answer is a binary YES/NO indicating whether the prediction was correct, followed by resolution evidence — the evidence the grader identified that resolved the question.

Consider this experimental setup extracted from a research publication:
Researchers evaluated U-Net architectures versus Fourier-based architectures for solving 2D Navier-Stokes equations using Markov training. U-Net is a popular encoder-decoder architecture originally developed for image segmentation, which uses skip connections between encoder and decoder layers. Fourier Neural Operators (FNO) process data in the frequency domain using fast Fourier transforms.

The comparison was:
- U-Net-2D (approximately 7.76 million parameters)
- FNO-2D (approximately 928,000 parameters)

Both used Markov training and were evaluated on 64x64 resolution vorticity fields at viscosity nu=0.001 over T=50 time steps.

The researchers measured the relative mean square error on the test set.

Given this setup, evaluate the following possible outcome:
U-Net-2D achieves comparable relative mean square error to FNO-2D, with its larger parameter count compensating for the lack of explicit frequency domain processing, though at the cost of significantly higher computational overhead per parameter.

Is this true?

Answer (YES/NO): NO